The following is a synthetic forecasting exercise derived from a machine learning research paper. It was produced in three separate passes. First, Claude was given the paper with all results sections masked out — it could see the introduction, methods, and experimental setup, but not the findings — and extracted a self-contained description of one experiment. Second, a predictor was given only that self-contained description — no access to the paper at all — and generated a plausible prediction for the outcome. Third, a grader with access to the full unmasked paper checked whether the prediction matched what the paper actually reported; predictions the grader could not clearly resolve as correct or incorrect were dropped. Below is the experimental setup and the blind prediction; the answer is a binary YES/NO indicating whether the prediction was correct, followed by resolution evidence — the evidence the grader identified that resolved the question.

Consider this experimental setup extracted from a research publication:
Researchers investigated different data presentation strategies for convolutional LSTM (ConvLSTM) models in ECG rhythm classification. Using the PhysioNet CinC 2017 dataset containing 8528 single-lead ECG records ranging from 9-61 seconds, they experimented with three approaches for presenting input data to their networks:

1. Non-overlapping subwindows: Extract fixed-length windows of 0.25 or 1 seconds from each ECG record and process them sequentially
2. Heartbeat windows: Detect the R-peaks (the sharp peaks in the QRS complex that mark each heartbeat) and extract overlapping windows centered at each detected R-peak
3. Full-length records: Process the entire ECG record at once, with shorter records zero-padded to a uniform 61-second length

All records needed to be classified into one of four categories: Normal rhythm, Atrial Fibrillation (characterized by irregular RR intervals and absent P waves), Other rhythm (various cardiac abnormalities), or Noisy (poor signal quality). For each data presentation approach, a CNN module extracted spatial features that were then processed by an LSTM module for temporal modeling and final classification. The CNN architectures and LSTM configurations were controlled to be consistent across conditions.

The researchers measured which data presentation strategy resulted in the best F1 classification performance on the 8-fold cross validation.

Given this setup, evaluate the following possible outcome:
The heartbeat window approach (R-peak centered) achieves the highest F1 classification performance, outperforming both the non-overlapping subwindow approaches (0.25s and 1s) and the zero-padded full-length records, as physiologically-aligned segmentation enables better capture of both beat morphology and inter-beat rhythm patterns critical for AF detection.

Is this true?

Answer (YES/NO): NO